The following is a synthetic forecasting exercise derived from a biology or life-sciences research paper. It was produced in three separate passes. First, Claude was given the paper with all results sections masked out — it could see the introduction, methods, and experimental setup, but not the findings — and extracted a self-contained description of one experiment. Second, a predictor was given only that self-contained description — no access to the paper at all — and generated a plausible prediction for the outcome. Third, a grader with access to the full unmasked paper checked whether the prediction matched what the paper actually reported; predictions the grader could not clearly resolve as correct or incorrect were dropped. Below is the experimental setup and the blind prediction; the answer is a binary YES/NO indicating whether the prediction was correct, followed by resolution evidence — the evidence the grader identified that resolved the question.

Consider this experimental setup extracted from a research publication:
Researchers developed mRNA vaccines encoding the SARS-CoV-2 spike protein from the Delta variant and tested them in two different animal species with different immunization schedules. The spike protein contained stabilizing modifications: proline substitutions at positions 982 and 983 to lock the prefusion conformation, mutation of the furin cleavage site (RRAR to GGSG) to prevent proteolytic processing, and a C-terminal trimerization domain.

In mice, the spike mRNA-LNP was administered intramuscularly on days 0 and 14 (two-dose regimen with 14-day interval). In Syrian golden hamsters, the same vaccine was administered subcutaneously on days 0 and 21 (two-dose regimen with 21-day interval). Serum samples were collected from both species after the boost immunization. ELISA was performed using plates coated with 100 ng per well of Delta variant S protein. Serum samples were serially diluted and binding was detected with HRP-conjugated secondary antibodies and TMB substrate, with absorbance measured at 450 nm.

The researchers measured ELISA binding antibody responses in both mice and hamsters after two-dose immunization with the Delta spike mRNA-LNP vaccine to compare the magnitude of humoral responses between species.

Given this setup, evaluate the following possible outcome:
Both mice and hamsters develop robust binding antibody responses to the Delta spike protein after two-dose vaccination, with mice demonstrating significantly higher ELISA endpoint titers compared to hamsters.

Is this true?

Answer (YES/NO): NO